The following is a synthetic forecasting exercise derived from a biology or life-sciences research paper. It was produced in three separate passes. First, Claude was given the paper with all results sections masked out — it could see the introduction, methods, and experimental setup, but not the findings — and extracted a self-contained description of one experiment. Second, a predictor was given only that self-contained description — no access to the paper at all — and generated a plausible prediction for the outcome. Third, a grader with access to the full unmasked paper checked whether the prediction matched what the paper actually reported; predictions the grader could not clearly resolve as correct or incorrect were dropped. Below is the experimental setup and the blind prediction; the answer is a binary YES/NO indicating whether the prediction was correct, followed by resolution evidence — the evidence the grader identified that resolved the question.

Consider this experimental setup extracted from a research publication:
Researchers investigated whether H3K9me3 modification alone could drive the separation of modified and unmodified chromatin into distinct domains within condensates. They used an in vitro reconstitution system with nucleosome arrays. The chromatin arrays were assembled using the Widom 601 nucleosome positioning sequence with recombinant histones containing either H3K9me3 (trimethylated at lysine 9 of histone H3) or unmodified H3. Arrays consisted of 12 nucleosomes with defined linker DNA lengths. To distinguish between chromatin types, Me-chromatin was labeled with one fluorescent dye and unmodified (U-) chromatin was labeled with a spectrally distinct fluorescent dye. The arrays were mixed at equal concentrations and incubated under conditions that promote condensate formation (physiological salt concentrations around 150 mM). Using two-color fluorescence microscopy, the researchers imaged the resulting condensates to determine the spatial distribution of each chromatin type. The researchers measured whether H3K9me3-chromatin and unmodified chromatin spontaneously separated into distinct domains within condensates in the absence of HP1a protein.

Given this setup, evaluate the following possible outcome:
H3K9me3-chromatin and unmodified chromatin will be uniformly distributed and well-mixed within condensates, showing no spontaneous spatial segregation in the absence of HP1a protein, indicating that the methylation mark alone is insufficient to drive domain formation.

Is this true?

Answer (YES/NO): YES